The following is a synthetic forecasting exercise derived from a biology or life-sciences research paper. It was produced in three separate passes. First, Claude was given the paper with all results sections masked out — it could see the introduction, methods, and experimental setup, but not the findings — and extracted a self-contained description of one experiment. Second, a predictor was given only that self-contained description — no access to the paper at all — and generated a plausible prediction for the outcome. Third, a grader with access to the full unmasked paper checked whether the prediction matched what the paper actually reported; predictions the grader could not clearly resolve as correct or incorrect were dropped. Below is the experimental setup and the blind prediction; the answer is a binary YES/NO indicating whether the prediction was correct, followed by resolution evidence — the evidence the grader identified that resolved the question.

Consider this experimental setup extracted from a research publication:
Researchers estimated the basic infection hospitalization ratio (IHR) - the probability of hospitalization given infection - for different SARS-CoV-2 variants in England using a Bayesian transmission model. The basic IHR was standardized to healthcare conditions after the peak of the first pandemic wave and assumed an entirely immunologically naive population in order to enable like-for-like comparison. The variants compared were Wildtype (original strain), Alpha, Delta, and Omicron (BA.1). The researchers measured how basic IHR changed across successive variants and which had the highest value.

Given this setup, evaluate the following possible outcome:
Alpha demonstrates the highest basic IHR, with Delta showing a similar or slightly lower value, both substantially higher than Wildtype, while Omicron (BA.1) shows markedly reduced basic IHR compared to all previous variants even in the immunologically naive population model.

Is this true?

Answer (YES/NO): NO